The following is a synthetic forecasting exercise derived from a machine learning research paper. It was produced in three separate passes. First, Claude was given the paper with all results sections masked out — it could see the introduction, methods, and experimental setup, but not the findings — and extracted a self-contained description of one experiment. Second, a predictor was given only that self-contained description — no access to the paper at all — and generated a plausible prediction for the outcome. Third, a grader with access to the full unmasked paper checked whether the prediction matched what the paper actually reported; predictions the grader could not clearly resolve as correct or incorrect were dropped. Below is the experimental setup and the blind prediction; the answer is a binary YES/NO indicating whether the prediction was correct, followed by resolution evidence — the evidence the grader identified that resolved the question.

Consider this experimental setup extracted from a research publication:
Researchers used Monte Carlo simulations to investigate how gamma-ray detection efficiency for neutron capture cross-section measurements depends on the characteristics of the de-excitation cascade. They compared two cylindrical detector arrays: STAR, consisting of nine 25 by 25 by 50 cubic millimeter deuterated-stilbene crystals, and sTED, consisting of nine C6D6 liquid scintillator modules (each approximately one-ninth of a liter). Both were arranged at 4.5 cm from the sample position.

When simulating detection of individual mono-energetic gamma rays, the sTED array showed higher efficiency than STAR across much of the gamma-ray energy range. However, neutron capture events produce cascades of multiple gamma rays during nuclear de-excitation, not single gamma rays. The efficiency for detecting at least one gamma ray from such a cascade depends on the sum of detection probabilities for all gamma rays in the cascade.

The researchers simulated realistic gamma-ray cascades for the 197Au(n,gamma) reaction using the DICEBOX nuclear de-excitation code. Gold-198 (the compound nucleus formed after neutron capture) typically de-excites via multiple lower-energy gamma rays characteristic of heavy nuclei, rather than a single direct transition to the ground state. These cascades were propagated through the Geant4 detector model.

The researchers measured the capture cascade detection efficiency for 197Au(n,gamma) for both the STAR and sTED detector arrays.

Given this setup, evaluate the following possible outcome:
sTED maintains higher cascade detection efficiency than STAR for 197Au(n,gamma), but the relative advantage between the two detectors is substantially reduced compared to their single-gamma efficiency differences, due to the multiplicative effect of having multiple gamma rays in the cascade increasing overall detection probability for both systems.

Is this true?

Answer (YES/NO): NO